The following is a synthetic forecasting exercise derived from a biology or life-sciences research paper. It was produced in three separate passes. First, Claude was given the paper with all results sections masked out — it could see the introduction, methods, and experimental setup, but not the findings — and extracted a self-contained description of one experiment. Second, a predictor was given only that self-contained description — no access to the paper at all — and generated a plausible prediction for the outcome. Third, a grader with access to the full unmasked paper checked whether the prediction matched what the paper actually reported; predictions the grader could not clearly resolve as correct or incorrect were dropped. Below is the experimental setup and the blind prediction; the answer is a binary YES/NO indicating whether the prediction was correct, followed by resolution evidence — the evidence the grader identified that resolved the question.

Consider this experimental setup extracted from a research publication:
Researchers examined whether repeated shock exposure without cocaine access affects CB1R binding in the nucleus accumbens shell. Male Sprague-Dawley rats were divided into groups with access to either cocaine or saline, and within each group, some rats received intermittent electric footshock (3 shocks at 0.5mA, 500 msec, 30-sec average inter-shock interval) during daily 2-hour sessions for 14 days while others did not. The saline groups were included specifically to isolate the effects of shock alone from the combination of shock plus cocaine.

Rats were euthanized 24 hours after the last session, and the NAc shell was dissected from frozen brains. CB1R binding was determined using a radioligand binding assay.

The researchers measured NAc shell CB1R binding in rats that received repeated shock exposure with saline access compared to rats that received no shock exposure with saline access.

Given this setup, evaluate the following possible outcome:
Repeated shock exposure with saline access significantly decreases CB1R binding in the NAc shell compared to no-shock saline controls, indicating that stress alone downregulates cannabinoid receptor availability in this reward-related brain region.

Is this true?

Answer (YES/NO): NO